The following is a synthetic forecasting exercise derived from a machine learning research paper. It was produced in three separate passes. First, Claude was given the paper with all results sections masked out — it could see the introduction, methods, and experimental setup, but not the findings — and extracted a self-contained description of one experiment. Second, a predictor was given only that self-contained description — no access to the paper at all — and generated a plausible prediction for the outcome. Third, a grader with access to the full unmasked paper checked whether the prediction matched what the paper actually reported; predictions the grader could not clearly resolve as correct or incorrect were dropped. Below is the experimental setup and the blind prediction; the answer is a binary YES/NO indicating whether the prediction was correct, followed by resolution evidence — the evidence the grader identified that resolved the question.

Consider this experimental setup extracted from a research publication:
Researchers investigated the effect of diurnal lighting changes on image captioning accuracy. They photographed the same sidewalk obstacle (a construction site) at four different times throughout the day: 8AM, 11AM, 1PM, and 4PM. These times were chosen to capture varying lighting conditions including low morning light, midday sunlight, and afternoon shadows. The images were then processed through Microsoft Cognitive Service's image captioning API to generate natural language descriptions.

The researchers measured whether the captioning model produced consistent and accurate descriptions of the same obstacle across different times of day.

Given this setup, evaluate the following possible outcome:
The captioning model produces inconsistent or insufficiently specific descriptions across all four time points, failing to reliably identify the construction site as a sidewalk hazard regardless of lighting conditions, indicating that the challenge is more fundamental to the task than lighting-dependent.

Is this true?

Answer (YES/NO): NO